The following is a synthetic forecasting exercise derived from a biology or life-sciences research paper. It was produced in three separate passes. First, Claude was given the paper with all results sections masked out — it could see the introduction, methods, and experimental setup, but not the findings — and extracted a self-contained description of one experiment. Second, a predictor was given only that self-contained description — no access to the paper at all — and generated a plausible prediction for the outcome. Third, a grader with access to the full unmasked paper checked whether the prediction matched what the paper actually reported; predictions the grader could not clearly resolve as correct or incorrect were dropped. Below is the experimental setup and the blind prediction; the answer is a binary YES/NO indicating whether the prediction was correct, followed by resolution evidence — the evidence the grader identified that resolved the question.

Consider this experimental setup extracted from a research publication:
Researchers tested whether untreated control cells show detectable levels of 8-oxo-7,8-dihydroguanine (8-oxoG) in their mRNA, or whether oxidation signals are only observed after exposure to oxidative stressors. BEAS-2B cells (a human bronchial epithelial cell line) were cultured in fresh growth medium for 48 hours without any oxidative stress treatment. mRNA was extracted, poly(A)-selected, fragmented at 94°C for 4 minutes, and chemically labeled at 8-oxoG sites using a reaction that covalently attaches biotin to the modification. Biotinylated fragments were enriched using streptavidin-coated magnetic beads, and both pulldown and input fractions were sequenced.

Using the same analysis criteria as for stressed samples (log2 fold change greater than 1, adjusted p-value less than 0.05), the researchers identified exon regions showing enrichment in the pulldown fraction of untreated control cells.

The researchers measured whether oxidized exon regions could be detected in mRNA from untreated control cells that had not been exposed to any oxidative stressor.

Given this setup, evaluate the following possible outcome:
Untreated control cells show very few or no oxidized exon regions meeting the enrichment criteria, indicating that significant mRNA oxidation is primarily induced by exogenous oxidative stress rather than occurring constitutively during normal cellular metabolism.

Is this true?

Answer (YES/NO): NO